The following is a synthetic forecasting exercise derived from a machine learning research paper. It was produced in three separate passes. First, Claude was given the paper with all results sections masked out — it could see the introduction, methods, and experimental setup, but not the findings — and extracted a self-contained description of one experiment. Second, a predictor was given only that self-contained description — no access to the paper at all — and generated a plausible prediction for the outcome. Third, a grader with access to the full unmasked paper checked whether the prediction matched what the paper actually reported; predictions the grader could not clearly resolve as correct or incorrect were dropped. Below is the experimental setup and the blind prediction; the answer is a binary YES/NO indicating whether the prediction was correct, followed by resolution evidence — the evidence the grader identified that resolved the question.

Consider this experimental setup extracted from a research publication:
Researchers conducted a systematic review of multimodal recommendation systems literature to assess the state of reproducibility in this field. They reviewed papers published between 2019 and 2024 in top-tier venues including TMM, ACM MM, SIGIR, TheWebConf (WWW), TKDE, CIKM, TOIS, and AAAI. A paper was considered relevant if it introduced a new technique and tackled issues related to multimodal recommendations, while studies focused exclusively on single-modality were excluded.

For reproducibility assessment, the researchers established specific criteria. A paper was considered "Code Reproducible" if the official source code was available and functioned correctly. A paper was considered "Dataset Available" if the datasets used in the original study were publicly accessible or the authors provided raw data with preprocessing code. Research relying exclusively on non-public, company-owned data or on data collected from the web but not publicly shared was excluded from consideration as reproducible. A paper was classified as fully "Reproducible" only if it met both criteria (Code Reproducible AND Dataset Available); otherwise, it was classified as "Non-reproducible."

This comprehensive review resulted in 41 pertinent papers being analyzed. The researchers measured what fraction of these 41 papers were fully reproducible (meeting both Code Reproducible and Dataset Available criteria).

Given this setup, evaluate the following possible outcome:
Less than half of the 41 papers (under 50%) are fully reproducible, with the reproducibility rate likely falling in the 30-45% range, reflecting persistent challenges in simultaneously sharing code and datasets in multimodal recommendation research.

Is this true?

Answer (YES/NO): NO